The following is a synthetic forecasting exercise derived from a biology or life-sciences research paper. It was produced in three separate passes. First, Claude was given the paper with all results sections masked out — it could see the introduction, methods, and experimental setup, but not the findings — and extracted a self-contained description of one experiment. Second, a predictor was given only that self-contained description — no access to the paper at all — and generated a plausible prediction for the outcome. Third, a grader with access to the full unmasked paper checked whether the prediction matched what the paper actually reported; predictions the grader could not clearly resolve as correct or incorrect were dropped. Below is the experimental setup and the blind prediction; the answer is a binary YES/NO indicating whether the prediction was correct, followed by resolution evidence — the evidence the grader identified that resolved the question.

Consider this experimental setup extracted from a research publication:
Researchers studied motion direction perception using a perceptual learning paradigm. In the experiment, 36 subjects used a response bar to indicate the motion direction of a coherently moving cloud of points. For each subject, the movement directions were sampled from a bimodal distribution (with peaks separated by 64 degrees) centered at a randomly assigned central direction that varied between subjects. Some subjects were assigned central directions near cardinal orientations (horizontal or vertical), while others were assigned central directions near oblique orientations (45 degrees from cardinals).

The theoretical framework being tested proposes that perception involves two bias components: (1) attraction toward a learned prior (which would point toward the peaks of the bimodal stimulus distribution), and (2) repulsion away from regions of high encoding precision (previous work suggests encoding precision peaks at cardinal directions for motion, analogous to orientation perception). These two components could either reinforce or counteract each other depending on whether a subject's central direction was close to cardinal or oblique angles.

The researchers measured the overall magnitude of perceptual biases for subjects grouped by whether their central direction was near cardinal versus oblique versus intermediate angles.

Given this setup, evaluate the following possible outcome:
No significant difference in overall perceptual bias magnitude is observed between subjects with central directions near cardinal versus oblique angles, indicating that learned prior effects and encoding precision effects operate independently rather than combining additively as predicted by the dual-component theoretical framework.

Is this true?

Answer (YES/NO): NO